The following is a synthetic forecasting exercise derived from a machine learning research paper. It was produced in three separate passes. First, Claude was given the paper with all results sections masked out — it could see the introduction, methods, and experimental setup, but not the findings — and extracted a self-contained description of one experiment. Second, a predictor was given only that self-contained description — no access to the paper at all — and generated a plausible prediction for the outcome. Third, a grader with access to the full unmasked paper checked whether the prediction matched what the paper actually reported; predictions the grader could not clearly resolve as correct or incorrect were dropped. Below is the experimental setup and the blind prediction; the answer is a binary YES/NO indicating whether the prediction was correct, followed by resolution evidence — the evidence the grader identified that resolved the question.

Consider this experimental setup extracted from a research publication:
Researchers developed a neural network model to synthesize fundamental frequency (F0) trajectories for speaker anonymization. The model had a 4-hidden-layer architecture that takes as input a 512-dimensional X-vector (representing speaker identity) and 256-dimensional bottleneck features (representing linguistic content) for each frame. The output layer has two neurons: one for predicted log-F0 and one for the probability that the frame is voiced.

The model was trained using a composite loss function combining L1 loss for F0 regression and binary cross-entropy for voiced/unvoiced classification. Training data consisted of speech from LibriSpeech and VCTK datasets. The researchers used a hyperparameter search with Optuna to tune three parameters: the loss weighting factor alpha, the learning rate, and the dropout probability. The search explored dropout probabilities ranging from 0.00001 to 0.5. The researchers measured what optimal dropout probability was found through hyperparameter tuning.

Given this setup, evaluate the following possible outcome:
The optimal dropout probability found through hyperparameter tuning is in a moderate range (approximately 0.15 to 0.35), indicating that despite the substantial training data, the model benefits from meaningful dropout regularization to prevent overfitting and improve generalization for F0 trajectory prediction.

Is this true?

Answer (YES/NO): NO